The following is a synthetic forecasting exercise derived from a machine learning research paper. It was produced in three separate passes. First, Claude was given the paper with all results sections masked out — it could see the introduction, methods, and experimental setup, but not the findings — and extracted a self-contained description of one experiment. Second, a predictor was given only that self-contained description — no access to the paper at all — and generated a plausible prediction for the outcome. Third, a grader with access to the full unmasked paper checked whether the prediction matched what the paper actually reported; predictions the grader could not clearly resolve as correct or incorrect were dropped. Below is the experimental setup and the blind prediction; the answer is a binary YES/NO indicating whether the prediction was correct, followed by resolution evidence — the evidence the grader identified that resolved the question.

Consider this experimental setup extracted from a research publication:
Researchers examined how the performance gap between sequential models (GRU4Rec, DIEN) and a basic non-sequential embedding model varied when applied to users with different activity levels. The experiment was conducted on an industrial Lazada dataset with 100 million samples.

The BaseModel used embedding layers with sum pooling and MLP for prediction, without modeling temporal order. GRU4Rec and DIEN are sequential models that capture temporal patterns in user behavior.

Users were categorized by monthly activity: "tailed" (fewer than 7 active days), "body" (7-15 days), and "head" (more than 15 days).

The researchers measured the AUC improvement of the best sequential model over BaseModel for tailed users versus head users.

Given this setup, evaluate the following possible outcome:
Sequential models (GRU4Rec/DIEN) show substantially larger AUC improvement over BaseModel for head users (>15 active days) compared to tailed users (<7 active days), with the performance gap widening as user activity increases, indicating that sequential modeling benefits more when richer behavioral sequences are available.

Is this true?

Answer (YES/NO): YES